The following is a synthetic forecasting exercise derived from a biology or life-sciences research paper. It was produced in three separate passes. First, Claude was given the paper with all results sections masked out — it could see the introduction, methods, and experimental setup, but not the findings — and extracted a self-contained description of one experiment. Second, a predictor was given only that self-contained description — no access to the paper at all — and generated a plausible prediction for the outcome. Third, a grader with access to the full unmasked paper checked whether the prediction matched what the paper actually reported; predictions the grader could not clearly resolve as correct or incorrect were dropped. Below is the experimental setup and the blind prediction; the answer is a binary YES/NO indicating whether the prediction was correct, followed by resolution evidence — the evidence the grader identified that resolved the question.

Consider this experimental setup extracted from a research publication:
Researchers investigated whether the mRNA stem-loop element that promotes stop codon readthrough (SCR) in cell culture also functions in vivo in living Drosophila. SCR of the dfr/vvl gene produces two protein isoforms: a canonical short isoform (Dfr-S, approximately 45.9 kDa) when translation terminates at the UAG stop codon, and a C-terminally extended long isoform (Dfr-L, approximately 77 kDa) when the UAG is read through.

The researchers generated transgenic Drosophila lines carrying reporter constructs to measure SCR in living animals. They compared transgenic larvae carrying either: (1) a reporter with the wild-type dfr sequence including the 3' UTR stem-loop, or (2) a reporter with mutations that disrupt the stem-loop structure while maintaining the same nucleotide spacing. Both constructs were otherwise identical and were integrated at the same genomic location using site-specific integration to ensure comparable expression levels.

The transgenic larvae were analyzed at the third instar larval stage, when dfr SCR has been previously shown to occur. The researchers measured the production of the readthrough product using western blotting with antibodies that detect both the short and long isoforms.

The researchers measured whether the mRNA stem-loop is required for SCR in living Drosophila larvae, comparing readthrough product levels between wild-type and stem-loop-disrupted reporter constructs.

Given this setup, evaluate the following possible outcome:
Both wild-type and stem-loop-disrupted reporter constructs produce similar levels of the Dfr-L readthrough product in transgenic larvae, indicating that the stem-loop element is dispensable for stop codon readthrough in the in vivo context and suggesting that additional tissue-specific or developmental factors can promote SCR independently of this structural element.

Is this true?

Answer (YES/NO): NO